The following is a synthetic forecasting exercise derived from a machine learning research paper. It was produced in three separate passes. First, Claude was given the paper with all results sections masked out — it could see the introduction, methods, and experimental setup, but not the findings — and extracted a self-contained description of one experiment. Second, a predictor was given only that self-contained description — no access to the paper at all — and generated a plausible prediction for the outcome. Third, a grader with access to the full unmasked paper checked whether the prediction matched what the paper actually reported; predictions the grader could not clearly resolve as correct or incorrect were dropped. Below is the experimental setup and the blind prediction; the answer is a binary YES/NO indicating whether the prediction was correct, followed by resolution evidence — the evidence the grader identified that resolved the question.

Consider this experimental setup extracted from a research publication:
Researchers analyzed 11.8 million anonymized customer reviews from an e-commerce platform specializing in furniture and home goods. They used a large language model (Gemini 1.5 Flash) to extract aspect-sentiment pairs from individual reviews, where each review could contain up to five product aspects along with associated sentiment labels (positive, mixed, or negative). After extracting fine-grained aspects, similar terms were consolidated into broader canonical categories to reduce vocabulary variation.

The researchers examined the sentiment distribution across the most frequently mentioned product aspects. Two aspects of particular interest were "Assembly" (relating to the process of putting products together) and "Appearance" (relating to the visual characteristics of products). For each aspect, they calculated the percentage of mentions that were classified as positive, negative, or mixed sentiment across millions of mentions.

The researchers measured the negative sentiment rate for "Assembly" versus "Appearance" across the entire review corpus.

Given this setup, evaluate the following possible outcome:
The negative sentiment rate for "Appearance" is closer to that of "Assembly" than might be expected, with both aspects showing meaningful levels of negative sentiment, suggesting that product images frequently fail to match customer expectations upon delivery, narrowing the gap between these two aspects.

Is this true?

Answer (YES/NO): NO